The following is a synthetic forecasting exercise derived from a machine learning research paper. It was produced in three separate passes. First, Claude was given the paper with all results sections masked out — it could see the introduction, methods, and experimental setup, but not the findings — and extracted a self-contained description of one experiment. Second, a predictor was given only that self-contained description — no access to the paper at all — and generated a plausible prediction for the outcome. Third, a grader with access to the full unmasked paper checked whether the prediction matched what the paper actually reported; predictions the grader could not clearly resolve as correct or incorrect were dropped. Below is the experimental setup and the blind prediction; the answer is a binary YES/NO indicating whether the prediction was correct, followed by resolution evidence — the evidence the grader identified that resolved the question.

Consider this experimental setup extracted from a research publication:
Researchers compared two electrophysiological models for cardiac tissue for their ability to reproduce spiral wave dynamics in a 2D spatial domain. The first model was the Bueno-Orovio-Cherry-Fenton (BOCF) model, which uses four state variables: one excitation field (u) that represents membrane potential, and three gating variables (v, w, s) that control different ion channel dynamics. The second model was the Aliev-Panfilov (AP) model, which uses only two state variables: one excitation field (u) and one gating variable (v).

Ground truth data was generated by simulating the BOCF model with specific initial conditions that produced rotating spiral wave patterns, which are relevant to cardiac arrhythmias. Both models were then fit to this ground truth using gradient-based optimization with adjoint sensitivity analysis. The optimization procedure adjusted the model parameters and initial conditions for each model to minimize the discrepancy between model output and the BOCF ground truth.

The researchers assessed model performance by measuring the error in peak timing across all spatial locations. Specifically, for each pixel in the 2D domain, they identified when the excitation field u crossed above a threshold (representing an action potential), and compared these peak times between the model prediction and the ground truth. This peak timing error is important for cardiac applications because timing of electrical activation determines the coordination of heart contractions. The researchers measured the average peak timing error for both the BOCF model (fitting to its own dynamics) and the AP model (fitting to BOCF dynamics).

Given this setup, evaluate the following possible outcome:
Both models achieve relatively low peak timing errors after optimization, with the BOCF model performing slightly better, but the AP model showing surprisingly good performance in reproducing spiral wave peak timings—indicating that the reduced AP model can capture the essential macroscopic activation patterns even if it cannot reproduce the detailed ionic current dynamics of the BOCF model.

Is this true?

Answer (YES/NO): YES